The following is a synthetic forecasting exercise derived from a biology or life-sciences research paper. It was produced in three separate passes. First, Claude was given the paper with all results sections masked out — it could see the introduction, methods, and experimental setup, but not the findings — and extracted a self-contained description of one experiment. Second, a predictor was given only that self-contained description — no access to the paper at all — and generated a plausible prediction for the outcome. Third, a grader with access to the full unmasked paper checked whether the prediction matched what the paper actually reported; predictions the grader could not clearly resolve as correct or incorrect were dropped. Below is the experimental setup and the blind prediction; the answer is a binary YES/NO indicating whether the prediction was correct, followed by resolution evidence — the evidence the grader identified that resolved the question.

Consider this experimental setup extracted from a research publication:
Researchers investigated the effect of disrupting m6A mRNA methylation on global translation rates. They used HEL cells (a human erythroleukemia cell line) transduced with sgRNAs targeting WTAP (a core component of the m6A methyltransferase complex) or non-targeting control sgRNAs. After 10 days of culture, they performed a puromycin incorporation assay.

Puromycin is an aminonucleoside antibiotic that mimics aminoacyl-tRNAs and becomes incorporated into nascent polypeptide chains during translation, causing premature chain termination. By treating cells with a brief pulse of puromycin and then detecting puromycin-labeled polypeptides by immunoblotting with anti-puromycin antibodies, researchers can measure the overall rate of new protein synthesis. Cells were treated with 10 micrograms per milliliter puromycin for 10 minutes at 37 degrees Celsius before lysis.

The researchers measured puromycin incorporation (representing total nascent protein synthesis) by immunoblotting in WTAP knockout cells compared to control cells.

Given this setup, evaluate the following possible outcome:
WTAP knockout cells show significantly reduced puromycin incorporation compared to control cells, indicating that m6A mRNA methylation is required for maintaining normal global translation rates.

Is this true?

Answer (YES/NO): NO